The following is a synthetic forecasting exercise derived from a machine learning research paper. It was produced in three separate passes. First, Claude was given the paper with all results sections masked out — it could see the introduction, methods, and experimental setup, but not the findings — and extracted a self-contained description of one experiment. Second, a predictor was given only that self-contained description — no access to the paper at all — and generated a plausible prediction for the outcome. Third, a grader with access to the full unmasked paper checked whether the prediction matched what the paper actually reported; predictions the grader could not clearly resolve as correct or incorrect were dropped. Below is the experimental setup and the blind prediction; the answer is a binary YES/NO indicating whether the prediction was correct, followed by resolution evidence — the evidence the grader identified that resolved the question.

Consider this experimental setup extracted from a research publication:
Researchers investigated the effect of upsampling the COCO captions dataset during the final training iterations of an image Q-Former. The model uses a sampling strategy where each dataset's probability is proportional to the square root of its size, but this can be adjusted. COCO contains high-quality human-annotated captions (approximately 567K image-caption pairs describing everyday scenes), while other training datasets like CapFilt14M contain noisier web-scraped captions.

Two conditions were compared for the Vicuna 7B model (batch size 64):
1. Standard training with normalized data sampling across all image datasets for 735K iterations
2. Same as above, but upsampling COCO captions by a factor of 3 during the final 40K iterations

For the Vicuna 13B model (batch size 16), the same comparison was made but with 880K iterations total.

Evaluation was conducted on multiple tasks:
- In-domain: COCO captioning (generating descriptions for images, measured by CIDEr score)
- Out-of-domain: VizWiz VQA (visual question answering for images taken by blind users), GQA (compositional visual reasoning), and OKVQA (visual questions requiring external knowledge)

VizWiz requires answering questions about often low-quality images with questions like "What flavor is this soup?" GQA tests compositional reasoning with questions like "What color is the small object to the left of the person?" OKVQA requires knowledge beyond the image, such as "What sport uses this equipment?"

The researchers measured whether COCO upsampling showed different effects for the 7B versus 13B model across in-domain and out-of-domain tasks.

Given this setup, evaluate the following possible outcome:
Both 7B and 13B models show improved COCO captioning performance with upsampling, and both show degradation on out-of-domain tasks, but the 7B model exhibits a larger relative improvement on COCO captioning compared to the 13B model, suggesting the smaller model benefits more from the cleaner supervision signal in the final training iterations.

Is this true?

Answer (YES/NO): NO